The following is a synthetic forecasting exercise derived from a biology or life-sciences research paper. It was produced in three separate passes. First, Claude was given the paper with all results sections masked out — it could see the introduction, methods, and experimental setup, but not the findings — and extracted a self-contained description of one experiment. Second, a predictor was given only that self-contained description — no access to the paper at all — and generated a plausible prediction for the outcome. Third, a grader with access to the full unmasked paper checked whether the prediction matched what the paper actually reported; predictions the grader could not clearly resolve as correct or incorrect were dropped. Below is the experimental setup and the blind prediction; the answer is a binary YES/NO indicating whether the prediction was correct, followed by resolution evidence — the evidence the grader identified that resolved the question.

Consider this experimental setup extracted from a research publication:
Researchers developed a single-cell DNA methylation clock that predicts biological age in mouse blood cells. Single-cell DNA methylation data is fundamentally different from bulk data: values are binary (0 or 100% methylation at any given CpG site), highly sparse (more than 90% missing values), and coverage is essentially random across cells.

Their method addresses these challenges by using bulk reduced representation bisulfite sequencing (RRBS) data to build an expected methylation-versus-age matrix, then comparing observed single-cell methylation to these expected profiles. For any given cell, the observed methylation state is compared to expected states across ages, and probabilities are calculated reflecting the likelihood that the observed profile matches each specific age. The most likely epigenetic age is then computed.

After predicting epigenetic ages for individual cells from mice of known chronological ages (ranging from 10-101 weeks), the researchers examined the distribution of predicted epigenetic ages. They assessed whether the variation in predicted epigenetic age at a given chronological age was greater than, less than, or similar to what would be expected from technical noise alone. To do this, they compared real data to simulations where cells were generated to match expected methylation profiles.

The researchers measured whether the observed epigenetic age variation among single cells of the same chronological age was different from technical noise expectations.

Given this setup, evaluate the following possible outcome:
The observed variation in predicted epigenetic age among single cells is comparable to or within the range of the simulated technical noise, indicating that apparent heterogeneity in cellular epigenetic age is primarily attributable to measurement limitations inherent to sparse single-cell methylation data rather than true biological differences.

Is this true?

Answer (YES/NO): NO